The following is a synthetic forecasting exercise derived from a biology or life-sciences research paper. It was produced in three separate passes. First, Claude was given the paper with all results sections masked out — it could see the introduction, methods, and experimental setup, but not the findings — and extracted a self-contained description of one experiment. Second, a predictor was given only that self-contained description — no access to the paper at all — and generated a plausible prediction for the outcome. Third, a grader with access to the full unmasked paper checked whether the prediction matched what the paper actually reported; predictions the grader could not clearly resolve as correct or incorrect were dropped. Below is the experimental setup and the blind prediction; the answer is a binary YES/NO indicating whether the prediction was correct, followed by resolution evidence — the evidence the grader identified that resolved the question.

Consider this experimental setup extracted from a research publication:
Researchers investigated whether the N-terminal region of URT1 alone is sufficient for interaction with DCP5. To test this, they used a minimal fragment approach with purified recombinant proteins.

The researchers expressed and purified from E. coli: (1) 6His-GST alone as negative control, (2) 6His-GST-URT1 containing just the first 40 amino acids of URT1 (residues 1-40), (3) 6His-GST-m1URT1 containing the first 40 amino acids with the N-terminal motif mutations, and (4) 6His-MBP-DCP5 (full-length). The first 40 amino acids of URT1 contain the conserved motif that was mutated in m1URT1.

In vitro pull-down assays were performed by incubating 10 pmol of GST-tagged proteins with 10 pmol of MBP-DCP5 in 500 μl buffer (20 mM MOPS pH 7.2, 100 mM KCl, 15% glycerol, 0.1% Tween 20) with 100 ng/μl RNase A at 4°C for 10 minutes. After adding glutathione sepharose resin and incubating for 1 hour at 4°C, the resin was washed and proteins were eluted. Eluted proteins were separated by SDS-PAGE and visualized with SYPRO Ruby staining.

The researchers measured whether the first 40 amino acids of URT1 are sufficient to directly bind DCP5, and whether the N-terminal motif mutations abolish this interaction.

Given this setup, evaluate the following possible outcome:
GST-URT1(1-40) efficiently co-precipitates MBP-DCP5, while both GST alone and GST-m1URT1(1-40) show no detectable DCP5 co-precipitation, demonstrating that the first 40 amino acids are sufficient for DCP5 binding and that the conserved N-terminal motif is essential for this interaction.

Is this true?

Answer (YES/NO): YES